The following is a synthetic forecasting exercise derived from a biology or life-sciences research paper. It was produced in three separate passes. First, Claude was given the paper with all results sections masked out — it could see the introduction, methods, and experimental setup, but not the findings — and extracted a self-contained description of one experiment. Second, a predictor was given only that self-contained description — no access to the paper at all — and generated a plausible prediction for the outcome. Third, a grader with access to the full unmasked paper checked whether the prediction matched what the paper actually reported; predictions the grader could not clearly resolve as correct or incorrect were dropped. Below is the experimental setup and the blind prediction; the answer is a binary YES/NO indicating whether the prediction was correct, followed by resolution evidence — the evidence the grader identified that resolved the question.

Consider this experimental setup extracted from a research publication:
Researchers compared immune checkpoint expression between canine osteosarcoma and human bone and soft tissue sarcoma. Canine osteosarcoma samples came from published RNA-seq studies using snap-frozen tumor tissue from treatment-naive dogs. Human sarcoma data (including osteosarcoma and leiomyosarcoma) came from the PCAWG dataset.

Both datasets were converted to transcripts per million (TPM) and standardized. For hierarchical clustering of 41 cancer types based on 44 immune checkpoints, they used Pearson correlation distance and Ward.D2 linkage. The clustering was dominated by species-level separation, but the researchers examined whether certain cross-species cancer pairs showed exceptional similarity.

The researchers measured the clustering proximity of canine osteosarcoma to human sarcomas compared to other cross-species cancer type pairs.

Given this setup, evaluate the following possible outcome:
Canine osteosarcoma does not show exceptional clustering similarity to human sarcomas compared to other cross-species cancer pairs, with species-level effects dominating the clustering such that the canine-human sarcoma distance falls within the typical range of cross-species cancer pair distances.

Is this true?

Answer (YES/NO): NO